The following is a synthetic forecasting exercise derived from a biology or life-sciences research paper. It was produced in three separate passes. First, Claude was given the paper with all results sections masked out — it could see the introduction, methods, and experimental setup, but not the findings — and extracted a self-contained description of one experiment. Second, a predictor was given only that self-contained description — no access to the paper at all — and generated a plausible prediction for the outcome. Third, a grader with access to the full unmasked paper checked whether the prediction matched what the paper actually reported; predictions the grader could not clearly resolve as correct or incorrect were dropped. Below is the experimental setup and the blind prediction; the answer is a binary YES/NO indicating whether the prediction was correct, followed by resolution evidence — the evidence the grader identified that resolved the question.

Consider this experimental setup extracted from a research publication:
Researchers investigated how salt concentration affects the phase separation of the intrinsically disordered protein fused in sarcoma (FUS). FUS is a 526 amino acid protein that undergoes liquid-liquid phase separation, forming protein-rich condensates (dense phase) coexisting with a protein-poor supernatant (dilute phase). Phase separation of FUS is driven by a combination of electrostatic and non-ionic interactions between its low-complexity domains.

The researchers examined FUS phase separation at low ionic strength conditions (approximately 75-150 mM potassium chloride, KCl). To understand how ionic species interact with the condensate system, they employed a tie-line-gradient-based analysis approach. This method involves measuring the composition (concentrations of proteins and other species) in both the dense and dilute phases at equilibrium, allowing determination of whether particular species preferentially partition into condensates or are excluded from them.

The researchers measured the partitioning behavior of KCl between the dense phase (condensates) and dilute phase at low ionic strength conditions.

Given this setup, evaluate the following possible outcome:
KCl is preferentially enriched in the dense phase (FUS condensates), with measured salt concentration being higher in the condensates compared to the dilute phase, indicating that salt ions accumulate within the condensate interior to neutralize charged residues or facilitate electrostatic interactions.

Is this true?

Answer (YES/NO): NO